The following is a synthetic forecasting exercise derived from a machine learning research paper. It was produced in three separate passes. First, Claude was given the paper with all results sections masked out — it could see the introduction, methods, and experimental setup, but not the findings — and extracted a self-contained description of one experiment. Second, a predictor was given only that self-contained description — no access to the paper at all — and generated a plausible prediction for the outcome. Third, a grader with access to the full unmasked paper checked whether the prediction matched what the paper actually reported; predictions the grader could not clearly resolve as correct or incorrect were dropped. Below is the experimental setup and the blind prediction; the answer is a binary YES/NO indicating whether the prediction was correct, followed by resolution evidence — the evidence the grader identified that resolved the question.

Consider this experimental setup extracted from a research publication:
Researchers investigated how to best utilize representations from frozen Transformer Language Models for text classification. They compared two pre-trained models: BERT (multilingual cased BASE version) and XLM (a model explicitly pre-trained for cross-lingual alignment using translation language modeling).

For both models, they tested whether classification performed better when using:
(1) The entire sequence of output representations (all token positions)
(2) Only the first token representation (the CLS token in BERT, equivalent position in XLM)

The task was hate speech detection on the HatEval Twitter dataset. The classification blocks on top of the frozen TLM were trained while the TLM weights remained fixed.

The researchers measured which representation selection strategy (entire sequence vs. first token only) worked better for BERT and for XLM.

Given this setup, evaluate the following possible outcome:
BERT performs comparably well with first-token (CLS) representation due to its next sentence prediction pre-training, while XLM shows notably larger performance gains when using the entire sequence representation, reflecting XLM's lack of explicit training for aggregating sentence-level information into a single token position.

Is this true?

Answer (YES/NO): NO